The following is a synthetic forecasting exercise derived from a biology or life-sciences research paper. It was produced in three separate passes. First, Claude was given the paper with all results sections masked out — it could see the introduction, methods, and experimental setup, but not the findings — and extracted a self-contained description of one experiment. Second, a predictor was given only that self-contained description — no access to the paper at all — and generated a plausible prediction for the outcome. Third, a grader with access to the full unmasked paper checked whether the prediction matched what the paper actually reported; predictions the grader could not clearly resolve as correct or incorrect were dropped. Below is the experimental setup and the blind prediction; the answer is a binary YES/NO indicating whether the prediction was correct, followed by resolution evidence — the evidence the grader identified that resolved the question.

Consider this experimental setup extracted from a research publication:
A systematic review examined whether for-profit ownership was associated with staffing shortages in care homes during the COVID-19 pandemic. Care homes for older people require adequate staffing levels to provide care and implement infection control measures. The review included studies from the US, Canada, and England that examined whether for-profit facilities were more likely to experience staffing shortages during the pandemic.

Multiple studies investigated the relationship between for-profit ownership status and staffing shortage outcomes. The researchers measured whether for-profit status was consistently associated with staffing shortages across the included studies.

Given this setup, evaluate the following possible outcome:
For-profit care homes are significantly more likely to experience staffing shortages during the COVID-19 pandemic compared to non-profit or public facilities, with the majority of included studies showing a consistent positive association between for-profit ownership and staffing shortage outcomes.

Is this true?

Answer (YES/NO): NO